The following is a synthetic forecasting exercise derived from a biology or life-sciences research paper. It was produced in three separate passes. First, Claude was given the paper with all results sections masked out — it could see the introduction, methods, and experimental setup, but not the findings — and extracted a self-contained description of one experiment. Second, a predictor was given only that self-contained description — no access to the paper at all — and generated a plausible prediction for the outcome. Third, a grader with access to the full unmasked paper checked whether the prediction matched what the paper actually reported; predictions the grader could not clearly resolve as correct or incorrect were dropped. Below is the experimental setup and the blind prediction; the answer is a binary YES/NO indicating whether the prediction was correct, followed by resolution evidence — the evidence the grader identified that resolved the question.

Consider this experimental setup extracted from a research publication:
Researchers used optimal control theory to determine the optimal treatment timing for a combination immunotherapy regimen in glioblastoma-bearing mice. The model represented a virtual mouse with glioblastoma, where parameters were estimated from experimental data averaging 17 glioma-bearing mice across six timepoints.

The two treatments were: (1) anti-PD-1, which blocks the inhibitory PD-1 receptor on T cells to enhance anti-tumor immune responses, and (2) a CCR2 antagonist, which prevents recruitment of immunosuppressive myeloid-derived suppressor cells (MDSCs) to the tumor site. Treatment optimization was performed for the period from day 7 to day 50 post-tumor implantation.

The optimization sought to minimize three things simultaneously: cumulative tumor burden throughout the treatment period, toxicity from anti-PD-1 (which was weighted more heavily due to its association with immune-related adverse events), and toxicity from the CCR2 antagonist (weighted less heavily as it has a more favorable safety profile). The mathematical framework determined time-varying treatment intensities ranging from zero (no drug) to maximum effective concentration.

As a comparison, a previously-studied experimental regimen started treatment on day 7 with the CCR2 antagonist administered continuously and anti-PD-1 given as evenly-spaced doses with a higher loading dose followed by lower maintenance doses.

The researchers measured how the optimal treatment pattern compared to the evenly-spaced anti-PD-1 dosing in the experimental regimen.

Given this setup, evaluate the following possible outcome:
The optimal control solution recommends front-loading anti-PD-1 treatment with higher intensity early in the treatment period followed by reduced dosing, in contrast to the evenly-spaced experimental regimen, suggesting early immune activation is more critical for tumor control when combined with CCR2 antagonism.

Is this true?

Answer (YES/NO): NO